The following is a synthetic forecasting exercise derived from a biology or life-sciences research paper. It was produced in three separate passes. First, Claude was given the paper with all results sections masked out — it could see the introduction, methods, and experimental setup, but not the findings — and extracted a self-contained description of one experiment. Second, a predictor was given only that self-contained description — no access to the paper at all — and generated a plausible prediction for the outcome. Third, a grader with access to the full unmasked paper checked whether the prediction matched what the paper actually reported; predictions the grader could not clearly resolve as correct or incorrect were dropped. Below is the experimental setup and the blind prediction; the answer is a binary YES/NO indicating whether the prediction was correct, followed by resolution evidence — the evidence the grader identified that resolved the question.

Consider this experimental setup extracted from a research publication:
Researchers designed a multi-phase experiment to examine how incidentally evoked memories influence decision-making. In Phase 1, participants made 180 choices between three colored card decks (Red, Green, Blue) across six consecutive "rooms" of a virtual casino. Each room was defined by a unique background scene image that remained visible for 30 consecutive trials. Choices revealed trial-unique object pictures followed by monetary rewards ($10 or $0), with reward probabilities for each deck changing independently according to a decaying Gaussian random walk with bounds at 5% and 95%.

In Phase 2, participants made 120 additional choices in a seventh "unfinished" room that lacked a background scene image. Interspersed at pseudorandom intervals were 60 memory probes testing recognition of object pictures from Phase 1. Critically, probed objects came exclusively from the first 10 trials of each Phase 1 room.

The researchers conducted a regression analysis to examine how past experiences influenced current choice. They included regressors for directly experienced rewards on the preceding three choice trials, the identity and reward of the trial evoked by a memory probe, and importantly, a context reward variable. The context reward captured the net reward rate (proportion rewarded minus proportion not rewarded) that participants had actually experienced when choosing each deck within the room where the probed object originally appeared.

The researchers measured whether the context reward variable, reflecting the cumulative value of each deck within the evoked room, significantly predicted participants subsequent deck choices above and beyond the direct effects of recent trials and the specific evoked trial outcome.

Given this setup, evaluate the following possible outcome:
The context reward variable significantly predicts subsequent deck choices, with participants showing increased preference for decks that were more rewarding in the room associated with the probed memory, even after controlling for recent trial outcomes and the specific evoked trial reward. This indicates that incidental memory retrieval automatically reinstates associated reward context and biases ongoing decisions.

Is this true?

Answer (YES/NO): YES